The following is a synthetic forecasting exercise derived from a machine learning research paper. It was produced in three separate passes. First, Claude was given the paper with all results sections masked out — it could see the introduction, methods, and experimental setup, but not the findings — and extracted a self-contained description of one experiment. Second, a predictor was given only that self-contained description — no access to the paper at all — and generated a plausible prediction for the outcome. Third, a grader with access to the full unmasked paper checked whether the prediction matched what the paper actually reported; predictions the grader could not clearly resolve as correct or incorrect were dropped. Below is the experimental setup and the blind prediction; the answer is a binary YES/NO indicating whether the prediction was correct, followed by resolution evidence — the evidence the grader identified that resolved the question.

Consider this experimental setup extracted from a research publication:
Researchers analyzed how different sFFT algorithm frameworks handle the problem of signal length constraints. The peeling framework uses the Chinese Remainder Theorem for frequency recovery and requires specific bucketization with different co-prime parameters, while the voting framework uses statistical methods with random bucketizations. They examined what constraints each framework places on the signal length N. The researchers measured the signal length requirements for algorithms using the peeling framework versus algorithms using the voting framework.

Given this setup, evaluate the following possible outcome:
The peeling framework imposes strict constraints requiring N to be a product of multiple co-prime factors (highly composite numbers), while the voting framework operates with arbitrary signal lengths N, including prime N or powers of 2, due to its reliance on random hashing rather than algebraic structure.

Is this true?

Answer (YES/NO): NO